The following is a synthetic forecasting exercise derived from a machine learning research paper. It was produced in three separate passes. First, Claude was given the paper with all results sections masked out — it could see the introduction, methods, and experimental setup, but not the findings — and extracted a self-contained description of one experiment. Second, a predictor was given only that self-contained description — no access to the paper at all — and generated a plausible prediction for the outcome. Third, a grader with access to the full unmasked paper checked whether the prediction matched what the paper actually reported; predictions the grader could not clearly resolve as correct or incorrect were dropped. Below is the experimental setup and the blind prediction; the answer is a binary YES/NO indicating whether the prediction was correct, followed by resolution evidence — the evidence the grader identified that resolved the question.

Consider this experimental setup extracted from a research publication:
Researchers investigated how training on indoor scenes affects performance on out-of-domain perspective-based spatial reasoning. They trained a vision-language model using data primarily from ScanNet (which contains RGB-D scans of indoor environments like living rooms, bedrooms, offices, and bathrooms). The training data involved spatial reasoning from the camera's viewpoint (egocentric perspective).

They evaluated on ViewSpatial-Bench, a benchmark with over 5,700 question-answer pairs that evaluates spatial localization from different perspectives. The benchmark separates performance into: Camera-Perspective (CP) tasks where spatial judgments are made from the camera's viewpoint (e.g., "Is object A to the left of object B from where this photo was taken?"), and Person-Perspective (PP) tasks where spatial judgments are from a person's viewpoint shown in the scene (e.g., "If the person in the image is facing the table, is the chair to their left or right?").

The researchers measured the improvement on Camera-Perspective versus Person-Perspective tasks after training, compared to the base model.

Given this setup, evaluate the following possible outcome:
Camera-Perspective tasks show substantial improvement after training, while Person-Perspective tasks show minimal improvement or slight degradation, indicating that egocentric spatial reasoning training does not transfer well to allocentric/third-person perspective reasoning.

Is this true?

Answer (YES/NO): NO